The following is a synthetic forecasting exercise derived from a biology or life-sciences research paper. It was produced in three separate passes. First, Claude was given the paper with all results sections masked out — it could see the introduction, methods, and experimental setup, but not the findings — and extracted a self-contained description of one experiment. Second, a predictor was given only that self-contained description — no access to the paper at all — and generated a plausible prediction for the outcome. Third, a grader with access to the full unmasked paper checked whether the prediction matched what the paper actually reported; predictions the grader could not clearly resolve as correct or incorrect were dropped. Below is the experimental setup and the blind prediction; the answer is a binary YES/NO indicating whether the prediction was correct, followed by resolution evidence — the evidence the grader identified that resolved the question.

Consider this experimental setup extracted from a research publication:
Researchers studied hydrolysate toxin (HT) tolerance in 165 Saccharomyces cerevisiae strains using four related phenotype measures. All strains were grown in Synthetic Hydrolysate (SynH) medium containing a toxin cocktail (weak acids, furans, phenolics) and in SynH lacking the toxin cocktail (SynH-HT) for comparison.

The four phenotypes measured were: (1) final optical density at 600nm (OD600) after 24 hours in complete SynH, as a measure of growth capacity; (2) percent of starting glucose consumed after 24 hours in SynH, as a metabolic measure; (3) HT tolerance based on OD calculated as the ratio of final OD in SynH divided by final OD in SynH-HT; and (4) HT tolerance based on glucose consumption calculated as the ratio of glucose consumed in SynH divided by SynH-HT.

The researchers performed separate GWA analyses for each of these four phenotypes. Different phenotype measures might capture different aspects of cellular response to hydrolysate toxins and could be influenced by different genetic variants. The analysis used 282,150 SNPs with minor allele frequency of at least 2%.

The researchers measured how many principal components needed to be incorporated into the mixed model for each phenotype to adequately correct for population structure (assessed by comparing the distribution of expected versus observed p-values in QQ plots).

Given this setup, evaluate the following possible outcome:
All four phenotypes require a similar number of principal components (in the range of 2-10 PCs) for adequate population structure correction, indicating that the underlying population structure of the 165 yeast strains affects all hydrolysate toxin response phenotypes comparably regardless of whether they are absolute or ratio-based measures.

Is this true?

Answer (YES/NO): NO